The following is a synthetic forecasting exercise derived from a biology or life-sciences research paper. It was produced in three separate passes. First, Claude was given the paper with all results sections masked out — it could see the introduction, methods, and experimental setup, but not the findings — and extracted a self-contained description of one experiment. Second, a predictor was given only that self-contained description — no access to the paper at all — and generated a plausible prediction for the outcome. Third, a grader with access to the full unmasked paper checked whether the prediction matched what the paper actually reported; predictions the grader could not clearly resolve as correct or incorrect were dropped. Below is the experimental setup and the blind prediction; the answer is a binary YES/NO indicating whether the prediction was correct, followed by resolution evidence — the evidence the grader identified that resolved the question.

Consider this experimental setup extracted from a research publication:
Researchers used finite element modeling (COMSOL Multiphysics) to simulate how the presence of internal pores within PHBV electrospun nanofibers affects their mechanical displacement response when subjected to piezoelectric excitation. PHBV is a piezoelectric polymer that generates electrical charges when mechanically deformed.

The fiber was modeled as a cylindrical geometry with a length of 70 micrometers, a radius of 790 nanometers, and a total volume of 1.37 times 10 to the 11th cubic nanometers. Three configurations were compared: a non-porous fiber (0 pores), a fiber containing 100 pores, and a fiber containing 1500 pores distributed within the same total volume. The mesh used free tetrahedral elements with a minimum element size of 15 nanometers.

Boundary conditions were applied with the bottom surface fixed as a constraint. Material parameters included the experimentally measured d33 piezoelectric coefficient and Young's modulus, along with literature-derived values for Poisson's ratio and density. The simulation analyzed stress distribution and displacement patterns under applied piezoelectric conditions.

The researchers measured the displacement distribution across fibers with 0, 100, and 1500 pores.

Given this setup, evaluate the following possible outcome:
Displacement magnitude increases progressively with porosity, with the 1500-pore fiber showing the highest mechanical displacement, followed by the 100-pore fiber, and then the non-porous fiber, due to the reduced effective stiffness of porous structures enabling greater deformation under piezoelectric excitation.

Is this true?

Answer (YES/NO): YES